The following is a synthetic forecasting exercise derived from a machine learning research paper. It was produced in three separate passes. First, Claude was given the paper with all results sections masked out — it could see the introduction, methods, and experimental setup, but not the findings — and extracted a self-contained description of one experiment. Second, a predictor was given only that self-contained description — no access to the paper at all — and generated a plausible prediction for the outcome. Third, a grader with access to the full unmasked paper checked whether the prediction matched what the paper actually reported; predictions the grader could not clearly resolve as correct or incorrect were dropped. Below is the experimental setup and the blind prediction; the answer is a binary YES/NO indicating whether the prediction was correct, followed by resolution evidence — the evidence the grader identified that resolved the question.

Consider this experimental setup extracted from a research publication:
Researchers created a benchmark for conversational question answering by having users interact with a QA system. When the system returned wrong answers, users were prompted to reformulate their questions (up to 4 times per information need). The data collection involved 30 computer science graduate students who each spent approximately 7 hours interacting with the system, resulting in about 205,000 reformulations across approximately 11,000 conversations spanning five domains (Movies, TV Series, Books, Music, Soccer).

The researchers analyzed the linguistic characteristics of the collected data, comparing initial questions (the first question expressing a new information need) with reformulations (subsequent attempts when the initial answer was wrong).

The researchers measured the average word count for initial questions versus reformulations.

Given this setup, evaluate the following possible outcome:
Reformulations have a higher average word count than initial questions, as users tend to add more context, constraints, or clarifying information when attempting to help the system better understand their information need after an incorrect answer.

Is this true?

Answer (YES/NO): YES